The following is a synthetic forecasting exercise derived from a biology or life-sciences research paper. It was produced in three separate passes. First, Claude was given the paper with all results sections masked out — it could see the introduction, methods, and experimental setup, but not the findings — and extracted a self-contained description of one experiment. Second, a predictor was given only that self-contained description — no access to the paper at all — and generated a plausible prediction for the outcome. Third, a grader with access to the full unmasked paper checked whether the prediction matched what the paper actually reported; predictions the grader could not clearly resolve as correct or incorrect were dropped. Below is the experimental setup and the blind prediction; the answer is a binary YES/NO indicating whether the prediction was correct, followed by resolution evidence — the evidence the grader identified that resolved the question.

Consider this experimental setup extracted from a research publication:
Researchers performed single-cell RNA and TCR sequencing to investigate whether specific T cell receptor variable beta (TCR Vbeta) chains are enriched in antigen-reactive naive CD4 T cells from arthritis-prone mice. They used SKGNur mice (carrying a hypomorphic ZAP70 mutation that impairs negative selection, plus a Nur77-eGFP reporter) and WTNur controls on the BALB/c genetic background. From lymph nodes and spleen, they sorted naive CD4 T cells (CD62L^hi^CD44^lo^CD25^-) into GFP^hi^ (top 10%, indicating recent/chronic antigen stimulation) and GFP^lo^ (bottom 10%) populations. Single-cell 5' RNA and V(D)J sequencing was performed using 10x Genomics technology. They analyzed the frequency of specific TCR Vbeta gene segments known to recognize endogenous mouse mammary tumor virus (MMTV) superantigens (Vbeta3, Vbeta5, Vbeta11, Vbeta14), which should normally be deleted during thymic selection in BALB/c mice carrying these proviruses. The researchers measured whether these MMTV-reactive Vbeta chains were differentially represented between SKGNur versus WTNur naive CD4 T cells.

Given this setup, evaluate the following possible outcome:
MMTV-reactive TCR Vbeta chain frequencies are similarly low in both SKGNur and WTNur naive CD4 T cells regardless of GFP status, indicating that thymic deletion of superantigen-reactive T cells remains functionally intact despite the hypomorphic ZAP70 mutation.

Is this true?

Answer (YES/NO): NO